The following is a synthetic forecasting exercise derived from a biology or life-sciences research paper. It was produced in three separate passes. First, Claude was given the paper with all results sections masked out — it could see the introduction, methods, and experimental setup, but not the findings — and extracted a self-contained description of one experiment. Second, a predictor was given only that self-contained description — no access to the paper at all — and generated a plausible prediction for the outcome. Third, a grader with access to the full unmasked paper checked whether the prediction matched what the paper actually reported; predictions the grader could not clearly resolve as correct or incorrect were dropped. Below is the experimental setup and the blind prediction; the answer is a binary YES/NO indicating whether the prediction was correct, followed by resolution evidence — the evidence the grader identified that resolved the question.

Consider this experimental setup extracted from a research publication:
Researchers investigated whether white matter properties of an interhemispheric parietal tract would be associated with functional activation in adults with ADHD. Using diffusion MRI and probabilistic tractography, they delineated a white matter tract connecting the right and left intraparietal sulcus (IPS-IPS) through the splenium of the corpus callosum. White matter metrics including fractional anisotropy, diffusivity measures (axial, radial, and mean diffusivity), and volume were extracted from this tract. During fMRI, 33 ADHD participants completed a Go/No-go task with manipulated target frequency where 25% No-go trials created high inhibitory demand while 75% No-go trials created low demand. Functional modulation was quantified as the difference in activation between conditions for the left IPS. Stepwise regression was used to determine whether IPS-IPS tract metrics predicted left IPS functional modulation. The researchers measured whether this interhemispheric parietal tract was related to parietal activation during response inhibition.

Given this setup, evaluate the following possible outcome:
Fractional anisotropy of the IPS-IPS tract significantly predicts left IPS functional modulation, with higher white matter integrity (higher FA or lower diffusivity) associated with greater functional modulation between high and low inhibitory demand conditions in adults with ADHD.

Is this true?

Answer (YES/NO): NO